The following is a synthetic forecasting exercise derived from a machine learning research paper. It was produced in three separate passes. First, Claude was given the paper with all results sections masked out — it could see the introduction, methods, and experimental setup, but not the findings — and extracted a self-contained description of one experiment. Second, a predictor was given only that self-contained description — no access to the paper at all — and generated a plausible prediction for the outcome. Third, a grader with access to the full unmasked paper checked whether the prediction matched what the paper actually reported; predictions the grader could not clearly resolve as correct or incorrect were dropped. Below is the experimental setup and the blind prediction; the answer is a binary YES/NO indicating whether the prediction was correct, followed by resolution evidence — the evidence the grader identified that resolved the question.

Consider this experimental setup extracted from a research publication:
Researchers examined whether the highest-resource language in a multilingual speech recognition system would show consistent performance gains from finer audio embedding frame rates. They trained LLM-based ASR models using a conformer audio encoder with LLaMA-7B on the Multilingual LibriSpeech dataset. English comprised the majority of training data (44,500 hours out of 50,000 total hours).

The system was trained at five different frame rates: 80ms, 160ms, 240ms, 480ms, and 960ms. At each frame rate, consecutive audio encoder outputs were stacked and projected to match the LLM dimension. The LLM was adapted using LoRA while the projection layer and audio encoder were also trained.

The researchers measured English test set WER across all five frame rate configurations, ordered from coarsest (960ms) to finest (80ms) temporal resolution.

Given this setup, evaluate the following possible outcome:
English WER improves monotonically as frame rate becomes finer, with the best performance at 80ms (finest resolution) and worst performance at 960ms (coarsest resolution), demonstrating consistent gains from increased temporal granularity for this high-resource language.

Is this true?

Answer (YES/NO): YES